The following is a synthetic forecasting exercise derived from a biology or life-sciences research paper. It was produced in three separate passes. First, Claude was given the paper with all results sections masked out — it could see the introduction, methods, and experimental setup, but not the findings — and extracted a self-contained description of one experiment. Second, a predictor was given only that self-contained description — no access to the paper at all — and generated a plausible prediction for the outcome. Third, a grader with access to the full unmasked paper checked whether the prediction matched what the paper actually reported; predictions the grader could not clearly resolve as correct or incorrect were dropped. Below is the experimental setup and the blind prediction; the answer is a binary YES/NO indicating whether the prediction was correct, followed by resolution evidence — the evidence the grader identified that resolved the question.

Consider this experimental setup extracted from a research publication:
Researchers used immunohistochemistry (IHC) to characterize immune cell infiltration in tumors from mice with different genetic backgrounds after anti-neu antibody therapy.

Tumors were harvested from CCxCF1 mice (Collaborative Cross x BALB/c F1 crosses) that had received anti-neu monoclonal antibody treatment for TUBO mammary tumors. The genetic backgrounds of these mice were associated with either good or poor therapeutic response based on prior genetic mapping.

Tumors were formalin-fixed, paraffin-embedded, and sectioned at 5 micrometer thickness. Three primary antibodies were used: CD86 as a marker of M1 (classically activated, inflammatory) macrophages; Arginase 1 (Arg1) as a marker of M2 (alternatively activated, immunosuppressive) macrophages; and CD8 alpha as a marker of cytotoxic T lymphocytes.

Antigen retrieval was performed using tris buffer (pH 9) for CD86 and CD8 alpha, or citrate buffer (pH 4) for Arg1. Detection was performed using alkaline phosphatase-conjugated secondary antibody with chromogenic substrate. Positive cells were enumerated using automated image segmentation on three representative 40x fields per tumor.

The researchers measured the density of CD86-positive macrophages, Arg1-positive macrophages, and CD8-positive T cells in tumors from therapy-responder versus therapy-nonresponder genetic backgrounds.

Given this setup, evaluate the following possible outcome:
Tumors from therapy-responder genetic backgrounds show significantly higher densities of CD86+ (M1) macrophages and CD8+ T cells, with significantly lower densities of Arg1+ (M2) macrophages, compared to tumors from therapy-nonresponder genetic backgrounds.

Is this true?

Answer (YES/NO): NO